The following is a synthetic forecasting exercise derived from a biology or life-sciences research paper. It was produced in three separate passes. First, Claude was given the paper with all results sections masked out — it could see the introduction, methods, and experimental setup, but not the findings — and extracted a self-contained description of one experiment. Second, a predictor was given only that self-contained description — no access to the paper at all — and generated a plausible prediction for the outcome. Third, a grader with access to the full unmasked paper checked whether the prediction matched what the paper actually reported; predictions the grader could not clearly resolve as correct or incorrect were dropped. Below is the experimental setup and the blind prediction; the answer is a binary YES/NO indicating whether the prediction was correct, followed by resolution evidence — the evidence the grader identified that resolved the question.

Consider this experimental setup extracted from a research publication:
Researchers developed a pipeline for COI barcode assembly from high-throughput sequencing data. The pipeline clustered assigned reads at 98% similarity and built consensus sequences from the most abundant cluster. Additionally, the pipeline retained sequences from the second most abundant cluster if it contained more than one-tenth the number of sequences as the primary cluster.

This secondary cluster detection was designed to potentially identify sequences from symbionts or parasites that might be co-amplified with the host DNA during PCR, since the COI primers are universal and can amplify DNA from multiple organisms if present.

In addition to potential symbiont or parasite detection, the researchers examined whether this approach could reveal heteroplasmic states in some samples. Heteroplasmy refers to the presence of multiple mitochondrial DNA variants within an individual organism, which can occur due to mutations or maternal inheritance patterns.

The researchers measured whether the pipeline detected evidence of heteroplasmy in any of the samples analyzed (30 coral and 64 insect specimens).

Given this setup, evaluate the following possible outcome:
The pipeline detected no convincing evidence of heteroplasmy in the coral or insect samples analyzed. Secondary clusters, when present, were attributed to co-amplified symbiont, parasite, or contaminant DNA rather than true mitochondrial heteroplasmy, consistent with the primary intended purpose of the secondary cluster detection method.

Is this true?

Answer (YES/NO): NO